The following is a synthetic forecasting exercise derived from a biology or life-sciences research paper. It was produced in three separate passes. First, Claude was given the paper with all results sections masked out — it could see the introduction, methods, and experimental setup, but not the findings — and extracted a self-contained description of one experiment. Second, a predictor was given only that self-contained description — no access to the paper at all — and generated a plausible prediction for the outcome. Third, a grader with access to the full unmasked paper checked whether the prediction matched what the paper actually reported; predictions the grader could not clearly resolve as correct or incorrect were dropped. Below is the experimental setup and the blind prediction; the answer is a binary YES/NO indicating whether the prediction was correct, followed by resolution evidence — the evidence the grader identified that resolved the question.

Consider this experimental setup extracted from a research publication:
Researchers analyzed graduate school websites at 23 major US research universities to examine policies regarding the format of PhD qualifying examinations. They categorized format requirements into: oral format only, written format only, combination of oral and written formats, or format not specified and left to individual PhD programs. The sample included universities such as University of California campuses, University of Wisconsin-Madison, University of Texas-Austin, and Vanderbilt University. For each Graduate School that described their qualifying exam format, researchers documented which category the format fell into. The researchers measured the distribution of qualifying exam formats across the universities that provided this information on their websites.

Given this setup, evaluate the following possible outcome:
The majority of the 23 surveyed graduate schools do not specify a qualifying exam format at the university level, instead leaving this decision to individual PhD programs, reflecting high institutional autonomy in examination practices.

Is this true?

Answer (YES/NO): YES